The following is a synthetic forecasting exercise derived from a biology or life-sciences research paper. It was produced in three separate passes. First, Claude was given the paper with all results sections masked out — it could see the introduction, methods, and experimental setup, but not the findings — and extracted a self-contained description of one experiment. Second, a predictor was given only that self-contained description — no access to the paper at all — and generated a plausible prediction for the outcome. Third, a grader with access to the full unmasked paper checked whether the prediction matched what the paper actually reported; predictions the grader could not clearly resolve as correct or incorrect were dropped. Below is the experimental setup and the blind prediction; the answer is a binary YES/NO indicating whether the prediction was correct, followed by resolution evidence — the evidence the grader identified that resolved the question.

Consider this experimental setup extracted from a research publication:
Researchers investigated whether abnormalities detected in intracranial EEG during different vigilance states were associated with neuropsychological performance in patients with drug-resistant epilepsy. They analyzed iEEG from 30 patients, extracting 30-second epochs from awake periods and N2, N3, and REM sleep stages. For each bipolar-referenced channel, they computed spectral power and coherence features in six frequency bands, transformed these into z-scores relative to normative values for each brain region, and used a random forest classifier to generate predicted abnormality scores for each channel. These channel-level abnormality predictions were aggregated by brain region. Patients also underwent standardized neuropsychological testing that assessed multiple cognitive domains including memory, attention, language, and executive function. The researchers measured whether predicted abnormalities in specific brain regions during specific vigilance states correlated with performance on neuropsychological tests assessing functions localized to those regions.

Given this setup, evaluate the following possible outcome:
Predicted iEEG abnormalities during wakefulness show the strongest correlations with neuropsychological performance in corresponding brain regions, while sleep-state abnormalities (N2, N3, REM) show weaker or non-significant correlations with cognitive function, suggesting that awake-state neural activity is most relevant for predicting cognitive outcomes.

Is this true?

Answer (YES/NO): NO